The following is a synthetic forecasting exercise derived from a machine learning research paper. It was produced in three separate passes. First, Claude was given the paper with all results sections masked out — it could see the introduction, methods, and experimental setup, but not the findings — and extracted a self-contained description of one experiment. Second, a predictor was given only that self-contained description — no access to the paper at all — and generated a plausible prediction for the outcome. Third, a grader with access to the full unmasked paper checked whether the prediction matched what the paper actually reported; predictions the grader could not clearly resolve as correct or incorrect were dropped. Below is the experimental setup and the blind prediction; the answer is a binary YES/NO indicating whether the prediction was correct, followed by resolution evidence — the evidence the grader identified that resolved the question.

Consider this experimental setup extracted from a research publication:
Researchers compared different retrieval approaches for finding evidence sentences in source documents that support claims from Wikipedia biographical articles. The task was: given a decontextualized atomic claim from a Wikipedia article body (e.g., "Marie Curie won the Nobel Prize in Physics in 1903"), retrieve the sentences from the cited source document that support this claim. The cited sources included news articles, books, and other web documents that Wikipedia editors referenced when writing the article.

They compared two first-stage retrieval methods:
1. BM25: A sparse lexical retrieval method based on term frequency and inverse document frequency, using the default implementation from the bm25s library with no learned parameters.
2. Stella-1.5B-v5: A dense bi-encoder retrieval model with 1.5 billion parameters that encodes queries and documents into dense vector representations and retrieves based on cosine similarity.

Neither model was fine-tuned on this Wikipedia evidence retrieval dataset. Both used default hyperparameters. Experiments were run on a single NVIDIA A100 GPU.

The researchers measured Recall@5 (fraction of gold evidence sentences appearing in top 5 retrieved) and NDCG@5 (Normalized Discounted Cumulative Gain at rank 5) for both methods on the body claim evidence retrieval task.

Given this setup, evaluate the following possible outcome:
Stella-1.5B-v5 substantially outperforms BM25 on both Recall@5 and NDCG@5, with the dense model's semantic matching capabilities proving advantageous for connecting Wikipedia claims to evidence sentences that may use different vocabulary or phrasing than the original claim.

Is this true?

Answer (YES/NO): NO